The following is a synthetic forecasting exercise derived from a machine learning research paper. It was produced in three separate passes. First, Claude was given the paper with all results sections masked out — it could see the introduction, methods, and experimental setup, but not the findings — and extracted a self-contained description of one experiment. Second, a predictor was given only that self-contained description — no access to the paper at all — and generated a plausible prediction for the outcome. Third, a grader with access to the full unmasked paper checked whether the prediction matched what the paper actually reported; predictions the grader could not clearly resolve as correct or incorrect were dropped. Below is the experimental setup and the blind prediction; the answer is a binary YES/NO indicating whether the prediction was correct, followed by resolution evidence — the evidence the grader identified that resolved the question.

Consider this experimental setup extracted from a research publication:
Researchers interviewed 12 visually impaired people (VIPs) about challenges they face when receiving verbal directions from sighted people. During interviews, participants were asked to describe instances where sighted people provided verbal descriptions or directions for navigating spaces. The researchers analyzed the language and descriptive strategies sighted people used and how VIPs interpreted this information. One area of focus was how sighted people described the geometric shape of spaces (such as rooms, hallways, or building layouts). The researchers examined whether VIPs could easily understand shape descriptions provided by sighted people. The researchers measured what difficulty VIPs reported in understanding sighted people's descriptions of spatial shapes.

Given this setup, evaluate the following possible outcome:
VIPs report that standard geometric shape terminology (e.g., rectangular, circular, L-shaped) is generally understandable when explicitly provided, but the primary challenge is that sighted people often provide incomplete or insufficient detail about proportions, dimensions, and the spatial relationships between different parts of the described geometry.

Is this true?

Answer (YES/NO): NO